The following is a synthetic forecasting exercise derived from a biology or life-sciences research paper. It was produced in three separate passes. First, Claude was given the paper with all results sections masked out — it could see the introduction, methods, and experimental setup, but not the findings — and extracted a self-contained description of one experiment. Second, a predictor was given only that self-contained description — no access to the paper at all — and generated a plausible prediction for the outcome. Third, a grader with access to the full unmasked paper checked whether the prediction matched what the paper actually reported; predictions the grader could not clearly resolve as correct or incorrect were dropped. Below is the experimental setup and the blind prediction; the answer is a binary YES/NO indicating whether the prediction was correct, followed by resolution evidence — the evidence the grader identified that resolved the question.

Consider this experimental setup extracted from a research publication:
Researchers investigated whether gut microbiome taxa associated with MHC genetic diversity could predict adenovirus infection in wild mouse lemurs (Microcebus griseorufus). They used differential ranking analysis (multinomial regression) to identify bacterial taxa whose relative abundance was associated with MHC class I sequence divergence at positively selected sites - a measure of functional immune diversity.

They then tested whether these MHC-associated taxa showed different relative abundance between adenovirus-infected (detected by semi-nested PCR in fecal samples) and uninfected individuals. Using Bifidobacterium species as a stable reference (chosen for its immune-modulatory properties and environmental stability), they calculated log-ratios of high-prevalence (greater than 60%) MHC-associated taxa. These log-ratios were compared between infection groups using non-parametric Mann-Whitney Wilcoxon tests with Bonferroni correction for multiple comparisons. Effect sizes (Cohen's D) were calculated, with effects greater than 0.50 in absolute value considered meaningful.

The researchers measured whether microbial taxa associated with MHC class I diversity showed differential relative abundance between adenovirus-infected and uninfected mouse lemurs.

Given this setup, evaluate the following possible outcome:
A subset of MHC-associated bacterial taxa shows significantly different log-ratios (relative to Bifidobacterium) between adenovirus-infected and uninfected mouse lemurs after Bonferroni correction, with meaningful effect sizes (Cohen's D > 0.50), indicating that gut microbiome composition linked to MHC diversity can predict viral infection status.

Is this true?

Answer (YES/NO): YES